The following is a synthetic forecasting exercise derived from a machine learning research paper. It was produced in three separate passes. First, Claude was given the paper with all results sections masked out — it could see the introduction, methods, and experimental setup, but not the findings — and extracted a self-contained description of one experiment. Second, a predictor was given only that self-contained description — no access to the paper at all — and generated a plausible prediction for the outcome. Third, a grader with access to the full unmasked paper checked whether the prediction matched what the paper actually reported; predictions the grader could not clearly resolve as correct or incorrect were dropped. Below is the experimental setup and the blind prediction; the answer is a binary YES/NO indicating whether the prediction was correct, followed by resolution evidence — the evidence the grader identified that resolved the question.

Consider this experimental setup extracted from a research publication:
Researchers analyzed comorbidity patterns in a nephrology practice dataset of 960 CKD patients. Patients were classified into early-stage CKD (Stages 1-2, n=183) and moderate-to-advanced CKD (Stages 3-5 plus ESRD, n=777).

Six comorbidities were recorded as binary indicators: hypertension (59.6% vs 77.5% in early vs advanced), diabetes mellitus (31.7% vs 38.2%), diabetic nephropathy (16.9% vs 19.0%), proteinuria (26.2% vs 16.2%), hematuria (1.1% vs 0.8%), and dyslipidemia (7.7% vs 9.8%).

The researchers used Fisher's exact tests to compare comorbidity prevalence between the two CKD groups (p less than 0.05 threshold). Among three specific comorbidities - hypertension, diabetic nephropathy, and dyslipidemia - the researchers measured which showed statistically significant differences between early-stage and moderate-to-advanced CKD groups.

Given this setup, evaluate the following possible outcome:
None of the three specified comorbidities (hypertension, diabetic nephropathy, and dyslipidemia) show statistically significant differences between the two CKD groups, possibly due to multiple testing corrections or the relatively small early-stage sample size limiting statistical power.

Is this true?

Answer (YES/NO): NO